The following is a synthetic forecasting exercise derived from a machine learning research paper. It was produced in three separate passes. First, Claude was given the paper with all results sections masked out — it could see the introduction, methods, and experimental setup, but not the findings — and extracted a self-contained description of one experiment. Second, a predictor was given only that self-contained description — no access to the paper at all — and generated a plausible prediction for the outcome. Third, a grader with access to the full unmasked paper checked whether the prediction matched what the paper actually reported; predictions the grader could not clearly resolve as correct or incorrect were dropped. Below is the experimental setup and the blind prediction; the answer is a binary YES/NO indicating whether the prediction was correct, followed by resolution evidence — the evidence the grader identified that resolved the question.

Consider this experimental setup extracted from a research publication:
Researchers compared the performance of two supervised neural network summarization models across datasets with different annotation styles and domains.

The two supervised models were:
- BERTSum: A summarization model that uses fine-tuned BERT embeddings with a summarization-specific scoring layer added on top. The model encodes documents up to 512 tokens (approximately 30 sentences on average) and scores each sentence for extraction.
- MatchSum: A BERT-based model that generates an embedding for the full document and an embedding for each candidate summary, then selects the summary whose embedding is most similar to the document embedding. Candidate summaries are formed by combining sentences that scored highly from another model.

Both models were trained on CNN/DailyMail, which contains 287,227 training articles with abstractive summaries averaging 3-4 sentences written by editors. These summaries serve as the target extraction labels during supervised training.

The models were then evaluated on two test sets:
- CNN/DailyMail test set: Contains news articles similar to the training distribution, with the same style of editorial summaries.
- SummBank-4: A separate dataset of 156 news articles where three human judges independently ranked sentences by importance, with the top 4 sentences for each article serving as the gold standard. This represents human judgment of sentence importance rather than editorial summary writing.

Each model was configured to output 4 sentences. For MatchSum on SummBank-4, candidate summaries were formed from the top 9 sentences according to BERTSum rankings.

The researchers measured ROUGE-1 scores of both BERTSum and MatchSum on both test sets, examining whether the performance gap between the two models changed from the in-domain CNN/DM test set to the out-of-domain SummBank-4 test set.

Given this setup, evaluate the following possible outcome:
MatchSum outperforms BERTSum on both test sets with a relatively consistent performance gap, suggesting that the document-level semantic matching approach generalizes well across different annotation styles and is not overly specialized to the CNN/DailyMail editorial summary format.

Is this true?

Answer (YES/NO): YES